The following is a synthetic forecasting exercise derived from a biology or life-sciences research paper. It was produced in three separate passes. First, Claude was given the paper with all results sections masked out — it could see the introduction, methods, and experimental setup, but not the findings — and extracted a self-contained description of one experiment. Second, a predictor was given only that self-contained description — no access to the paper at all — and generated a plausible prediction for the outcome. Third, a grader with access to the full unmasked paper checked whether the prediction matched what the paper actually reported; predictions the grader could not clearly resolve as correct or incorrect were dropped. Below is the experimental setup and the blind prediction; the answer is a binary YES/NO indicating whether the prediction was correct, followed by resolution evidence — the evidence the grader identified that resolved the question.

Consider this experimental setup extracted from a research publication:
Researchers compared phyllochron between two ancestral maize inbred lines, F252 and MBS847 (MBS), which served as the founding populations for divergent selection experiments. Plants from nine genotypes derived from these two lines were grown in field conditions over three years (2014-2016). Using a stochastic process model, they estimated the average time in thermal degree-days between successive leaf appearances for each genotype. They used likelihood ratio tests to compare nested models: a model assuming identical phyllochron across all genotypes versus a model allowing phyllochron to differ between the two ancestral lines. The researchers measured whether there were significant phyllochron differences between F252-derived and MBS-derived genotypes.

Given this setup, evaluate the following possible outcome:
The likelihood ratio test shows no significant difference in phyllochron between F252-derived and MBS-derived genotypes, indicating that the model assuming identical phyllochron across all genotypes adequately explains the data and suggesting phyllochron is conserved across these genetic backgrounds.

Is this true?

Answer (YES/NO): NO